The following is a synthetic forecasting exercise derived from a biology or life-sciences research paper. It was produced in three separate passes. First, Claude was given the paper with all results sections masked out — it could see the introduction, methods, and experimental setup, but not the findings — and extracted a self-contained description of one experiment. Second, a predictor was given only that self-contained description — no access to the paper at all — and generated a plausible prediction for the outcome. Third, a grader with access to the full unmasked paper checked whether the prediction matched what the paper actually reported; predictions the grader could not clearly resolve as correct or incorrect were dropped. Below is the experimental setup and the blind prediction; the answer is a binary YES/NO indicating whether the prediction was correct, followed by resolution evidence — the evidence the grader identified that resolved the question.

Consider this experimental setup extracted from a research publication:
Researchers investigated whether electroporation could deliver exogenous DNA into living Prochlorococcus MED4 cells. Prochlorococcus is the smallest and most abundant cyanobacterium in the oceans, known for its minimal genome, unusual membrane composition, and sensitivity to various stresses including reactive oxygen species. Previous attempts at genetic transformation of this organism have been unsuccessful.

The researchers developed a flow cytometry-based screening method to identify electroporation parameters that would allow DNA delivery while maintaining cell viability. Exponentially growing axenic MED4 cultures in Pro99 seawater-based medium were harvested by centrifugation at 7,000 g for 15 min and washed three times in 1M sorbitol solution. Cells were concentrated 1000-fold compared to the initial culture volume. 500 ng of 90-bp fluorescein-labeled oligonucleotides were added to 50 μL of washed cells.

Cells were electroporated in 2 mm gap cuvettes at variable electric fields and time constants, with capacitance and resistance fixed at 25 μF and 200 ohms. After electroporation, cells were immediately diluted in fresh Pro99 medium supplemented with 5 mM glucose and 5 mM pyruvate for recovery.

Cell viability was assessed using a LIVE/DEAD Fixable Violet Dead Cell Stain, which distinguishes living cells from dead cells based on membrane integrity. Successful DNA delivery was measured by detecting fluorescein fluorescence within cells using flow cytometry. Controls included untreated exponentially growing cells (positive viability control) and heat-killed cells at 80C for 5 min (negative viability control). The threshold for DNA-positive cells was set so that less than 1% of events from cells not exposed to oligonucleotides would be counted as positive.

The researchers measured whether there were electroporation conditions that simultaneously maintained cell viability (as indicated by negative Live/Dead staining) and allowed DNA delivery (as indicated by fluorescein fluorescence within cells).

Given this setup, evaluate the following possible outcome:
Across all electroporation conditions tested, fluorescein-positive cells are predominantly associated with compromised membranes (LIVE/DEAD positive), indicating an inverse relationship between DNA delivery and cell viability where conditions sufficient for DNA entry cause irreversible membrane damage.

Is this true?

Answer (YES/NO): NO